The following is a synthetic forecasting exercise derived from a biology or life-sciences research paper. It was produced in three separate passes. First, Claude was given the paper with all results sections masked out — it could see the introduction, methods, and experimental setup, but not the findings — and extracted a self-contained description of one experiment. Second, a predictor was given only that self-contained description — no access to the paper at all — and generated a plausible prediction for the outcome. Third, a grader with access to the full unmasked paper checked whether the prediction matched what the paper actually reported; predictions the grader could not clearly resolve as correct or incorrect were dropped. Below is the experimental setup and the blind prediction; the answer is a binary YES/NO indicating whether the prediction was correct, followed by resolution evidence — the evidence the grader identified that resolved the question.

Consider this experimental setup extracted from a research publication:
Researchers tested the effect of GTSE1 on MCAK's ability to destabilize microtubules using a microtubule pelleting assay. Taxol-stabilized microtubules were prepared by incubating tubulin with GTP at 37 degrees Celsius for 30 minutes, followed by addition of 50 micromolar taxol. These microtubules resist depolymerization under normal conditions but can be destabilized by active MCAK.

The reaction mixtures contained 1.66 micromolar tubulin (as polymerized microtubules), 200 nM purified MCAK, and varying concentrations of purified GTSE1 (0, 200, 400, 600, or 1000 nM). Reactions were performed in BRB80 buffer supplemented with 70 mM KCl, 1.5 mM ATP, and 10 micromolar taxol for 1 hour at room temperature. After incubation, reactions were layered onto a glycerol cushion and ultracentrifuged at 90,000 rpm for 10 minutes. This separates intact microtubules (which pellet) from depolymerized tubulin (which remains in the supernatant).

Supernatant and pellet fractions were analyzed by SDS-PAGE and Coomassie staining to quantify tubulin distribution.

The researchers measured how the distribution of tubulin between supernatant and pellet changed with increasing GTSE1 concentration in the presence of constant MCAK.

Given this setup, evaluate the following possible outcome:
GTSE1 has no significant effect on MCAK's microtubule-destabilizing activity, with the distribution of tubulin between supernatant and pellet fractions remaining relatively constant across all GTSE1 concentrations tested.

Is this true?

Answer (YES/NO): NO